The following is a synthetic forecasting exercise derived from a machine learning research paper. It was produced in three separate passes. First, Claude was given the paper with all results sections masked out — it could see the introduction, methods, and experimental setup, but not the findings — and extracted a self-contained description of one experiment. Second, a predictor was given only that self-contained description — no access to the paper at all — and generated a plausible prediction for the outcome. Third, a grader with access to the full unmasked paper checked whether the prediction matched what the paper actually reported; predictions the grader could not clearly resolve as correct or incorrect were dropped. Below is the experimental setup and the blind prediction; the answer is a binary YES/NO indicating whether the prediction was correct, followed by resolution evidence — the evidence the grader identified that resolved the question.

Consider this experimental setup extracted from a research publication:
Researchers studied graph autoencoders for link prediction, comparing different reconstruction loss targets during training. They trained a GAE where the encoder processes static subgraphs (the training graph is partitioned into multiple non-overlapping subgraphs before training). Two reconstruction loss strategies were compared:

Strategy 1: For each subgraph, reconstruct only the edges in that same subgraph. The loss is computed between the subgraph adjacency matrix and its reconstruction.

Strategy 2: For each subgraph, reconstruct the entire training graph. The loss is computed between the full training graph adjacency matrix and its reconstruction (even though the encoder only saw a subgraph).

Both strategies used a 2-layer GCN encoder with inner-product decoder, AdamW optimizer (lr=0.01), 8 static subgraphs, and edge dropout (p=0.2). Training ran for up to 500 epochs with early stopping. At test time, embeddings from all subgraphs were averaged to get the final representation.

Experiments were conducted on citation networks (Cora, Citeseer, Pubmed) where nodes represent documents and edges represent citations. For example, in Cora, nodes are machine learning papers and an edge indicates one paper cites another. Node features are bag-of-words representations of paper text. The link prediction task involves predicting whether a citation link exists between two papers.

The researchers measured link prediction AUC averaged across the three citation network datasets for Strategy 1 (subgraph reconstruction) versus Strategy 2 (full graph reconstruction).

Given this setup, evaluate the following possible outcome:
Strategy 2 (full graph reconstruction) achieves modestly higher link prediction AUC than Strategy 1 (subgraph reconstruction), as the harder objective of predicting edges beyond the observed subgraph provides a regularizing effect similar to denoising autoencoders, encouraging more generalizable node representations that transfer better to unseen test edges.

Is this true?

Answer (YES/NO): NO